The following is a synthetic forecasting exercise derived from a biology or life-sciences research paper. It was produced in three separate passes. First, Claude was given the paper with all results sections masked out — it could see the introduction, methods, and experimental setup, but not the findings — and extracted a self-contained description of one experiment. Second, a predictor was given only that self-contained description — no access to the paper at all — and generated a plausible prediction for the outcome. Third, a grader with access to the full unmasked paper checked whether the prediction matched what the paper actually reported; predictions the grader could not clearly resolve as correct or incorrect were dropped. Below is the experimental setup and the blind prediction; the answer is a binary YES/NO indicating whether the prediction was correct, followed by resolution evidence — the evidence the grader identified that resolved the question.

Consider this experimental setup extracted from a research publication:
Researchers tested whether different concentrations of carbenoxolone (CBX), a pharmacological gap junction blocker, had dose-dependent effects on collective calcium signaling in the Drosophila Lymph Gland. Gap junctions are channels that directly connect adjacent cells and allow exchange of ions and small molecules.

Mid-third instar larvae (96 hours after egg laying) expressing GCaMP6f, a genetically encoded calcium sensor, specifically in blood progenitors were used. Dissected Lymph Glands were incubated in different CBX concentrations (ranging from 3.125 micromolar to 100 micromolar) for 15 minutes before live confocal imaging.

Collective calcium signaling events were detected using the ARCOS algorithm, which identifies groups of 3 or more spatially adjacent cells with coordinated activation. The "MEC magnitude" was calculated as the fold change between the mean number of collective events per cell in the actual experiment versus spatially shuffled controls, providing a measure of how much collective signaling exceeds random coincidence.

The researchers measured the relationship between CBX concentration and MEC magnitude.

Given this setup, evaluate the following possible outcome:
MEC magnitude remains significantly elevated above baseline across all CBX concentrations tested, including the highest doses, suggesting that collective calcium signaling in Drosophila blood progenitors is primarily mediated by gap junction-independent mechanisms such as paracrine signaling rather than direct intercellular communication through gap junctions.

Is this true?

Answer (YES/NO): NO